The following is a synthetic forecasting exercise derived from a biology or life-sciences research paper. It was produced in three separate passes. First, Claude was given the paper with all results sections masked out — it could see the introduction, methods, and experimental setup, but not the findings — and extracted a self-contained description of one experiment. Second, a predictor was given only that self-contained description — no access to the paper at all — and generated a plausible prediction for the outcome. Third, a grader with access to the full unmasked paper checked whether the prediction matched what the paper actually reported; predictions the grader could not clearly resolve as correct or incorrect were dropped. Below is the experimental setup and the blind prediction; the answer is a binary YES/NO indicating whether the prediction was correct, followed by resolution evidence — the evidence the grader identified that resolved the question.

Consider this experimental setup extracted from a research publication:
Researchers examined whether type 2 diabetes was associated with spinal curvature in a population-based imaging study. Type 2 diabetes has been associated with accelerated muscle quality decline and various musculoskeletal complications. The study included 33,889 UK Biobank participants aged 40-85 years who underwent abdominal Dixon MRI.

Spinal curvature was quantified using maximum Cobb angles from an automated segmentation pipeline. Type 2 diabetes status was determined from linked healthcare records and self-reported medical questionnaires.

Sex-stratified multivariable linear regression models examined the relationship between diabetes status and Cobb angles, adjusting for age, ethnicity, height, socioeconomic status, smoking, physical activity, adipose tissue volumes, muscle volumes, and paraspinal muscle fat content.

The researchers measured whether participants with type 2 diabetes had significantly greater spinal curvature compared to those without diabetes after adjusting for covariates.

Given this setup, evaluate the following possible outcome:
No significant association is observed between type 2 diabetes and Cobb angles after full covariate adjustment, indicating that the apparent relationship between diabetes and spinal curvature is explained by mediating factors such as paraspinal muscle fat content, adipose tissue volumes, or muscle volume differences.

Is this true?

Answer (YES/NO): NO